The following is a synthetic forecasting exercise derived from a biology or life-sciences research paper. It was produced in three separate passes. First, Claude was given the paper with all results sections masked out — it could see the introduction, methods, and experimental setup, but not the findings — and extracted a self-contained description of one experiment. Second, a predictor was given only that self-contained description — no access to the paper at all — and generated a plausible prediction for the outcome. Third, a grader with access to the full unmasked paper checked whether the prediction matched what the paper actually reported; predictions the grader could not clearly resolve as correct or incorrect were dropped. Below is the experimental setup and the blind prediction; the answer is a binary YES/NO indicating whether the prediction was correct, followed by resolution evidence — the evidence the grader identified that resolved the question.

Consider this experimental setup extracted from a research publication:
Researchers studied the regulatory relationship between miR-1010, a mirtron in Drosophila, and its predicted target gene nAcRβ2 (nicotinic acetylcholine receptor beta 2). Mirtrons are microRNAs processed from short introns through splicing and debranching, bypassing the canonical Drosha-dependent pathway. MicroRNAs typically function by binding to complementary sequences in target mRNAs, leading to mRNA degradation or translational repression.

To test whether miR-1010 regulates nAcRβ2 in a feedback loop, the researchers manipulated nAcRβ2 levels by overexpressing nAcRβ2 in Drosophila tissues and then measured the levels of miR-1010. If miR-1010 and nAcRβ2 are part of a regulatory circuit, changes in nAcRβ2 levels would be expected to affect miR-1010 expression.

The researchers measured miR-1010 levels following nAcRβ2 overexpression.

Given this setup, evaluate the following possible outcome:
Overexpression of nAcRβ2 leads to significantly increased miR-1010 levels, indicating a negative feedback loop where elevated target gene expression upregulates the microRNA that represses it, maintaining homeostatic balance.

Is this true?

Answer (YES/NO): YES